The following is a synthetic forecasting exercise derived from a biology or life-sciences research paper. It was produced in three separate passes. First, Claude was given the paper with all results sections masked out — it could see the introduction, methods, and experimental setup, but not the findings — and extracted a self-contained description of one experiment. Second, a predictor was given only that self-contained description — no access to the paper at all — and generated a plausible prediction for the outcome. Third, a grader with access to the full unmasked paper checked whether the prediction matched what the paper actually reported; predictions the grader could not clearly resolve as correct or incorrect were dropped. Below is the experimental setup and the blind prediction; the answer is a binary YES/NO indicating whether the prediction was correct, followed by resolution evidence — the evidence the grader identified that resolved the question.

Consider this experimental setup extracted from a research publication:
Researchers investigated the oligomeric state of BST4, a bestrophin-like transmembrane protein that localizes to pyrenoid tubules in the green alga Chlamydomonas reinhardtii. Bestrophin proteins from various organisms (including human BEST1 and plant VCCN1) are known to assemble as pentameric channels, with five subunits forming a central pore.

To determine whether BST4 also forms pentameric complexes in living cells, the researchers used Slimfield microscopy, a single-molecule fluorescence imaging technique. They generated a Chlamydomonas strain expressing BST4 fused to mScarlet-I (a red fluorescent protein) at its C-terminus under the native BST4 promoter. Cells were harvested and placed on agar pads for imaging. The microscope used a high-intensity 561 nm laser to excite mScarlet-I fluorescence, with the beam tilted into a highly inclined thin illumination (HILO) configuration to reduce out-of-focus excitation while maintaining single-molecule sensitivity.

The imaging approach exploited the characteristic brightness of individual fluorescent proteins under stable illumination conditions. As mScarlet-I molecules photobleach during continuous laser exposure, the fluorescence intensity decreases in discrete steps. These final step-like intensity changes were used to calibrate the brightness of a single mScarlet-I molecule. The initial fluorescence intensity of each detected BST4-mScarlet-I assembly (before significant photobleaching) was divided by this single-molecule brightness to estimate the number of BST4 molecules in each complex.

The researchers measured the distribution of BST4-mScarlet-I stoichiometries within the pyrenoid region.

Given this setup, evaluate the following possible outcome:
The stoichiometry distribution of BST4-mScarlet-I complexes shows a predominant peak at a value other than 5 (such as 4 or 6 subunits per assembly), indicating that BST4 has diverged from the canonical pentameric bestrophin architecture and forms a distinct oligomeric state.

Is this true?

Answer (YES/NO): NO